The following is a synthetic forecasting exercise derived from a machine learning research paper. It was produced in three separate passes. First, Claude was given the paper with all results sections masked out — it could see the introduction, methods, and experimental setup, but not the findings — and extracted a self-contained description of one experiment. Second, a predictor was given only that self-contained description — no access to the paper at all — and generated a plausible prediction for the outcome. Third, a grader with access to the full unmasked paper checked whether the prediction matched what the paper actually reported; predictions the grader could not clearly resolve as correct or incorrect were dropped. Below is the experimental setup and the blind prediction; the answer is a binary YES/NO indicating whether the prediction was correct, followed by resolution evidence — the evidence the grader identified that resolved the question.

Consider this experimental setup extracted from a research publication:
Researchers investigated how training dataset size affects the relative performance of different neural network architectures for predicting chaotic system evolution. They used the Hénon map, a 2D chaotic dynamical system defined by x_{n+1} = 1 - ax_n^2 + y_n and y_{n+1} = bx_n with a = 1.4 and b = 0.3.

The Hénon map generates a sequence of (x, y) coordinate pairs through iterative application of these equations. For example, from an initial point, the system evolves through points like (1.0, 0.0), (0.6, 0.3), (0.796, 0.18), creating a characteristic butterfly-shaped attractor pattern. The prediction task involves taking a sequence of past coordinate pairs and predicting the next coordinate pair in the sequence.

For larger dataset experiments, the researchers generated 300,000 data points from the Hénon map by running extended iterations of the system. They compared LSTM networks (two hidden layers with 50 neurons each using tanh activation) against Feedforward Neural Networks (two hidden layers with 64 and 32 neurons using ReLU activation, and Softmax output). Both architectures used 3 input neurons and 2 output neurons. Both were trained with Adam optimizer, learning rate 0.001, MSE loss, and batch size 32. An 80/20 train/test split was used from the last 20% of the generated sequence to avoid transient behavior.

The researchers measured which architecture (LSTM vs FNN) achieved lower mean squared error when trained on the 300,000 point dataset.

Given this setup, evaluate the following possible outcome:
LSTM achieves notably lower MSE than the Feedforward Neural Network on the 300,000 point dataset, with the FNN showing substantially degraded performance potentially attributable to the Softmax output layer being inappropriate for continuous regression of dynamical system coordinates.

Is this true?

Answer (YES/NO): NO